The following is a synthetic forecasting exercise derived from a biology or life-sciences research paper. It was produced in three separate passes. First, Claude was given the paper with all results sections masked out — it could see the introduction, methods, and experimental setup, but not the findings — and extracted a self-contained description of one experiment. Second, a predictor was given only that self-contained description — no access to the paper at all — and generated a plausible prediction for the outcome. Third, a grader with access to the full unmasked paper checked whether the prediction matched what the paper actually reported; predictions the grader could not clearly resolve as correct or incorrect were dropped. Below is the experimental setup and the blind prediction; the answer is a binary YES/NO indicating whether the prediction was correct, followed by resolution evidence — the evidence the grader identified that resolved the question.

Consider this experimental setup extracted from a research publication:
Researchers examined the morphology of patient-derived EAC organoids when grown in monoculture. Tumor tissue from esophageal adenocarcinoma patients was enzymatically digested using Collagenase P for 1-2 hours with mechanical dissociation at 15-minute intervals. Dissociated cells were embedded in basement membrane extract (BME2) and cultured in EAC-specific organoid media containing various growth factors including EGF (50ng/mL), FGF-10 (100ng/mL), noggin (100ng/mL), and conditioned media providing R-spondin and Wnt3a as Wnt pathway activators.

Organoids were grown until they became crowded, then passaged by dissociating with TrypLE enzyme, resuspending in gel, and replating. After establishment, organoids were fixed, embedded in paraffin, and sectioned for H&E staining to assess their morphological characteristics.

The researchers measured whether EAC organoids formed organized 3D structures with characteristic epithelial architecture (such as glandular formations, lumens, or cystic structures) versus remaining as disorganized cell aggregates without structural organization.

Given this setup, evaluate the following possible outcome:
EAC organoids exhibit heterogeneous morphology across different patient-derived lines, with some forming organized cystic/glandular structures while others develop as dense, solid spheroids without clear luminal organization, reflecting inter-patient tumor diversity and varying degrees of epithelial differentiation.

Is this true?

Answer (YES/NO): YES